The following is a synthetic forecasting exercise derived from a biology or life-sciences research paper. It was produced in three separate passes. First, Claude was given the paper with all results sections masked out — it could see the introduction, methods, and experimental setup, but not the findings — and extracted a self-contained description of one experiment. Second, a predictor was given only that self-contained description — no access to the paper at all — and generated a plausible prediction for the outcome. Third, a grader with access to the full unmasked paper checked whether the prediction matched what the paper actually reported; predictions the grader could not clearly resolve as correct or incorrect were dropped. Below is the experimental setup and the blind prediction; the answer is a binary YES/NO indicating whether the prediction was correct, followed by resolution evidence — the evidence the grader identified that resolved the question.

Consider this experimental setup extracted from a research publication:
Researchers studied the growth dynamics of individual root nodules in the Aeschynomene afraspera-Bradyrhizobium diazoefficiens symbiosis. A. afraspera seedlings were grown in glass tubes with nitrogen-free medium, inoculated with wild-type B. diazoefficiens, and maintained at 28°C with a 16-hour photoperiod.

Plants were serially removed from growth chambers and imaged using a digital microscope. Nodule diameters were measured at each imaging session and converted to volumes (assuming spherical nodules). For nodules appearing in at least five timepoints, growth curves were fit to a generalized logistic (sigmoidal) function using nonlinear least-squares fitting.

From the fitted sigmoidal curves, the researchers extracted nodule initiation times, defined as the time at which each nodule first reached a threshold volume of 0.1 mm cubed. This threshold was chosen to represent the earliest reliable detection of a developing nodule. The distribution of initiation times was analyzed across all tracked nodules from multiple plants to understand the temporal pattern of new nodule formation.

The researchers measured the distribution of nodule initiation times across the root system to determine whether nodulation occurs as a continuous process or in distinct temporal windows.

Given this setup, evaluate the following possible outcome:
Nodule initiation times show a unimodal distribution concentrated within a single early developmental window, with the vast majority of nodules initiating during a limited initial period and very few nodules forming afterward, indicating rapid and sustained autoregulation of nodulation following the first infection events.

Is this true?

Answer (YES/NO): NO